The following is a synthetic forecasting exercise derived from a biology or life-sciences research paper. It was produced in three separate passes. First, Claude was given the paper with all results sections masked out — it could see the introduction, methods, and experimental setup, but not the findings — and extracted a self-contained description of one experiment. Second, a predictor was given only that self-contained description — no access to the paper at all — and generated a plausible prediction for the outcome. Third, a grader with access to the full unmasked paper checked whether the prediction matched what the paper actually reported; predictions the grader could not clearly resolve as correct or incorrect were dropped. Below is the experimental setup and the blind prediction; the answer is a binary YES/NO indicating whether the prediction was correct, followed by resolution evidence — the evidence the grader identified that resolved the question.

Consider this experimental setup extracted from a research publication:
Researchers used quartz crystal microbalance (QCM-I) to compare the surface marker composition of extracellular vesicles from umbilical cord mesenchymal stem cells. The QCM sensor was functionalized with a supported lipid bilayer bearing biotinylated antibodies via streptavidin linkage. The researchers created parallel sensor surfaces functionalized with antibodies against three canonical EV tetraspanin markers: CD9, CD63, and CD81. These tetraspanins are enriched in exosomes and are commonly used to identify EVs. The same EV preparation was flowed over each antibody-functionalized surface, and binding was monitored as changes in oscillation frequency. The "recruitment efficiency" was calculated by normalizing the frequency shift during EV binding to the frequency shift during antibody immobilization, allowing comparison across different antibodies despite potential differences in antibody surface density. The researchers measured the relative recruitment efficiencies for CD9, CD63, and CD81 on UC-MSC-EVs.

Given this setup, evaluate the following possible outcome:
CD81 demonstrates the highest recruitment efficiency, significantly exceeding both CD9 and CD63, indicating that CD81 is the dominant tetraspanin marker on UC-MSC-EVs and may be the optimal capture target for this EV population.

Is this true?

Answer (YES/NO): NO